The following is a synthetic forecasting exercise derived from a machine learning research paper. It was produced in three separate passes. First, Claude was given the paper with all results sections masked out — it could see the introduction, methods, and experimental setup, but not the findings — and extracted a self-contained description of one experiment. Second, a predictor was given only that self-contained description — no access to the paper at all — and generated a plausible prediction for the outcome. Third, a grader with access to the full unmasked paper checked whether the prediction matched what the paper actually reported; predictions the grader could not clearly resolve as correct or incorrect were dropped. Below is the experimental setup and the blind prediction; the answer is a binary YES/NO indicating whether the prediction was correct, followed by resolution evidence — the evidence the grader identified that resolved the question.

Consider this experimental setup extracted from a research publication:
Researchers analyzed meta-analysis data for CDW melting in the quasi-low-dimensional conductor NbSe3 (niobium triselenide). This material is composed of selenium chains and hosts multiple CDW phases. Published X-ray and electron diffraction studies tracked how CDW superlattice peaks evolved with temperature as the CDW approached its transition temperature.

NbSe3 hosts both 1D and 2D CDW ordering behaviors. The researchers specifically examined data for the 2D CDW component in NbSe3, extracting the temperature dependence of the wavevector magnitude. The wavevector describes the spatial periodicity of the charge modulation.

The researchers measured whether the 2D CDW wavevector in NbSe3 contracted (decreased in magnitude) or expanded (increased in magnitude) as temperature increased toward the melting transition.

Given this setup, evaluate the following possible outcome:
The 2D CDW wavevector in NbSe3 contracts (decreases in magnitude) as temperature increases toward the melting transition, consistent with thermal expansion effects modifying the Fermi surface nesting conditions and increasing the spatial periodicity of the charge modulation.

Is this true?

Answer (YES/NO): YES